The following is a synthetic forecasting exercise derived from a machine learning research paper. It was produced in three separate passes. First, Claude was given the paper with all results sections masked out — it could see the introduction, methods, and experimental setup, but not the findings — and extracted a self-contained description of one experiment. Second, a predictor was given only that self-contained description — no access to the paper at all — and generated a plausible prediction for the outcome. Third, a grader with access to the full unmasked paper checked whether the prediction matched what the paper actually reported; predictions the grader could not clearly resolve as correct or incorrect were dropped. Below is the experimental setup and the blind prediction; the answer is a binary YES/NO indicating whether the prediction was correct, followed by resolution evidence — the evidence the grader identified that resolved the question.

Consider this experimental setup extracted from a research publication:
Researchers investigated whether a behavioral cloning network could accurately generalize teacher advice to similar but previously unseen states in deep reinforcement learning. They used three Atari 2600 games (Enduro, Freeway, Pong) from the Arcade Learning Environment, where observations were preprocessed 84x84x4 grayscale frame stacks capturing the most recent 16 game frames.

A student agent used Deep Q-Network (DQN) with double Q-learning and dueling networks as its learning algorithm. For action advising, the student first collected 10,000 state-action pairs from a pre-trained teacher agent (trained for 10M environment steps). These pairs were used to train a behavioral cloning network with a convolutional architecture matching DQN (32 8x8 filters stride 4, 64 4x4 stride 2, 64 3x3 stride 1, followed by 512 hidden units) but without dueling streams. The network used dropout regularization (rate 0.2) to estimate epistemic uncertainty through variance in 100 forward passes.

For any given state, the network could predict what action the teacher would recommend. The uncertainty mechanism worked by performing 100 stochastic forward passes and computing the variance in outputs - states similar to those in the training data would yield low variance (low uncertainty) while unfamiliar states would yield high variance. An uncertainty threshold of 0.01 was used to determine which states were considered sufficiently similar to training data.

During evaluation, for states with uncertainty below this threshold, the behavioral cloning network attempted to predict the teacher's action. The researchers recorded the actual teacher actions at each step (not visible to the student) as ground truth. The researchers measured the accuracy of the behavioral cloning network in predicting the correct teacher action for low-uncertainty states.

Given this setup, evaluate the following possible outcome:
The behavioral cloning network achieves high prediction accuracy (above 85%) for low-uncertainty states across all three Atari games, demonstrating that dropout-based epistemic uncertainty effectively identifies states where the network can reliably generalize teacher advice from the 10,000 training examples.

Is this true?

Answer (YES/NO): NO